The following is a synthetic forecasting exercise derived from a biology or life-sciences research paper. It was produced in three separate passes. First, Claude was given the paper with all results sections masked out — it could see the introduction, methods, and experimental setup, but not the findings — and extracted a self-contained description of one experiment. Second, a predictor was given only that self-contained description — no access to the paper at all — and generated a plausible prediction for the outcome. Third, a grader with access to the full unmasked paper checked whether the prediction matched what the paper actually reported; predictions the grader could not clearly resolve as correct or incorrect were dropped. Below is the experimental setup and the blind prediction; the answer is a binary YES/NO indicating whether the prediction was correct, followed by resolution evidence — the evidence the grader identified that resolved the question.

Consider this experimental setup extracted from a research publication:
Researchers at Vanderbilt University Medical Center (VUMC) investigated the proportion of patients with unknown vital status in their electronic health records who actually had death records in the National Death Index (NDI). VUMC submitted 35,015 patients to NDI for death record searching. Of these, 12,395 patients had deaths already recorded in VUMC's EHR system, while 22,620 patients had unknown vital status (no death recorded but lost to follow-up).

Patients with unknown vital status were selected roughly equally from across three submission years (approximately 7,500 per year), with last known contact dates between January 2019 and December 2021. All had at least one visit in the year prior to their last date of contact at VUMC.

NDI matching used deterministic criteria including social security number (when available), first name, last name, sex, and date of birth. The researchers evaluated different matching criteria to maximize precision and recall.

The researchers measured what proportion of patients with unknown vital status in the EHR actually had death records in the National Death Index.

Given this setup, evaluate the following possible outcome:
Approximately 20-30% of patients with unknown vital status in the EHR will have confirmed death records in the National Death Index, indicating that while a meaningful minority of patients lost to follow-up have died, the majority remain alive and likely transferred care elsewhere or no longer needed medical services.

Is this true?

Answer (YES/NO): NO